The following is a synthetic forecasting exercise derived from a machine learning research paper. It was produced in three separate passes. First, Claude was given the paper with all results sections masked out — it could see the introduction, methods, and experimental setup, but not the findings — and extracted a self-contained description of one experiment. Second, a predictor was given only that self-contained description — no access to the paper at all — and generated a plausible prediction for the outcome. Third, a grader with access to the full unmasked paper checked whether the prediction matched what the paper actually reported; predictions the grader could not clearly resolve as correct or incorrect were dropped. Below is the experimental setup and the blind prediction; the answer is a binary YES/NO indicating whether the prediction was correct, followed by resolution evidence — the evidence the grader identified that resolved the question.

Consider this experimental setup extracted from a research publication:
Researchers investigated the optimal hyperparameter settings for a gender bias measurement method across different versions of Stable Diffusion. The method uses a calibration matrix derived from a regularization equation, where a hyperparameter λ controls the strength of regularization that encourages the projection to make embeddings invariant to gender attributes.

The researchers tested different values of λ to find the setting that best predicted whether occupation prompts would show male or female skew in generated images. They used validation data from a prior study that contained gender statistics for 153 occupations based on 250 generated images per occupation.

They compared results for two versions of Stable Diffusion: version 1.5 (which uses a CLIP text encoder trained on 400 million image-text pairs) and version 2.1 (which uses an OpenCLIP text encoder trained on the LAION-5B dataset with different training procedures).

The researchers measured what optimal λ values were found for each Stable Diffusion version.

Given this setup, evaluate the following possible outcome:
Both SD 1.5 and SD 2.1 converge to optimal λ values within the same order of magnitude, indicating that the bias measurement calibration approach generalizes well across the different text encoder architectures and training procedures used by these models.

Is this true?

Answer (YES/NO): NO